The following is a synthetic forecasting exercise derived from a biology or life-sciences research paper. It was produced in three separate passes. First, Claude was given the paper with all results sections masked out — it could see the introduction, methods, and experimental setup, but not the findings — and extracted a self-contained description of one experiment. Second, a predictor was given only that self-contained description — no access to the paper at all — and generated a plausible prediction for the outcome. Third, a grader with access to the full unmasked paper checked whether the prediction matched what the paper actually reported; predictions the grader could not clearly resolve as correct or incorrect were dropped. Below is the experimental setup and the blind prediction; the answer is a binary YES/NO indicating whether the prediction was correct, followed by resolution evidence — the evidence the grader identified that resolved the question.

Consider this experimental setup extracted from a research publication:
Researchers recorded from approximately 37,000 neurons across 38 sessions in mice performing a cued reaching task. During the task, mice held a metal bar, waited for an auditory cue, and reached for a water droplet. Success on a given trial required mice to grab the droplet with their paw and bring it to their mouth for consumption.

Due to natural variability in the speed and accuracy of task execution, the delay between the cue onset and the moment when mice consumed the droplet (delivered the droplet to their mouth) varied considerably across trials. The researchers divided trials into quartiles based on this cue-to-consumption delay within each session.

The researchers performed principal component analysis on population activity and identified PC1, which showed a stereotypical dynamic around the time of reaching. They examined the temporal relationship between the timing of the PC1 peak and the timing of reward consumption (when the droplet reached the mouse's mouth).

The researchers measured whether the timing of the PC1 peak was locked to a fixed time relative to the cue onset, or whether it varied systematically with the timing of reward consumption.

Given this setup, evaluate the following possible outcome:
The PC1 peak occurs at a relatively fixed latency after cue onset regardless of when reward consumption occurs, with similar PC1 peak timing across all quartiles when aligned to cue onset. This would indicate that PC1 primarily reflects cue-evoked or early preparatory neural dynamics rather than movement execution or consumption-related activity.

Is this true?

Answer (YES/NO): NO